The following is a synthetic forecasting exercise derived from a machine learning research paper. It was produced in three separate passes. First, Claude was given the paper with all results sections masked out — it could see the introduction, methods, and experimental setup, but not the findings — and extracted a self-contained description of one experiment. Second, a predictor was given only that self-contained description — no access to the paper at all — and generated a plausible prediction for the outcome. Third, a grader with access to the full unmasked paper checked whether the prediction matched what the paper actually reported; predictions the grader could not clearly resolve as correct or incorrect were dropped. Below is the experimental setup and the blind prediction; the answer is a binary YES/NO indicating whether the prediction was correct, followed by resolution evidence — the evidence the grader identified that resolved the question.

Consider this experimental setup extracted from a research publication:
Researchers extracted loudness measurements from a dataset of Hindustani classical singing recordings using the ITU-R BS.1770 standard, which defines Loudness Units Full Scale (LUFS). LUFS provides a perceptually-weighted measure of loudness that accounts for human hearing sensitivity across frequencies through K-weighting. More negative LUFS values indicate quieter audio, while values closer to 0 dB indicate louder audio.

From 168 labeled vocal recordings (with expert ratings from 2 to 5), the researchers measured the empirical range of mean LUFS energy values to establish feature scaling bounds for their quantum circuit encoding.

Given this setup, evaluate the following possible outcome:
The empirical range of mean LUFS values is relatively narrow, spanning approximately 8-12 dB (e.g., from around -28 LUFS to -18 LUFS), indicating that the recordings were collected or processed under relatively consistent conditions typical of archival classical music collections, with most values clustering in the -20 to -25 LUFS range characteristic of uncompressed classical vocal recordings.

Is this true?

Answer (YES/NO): NO